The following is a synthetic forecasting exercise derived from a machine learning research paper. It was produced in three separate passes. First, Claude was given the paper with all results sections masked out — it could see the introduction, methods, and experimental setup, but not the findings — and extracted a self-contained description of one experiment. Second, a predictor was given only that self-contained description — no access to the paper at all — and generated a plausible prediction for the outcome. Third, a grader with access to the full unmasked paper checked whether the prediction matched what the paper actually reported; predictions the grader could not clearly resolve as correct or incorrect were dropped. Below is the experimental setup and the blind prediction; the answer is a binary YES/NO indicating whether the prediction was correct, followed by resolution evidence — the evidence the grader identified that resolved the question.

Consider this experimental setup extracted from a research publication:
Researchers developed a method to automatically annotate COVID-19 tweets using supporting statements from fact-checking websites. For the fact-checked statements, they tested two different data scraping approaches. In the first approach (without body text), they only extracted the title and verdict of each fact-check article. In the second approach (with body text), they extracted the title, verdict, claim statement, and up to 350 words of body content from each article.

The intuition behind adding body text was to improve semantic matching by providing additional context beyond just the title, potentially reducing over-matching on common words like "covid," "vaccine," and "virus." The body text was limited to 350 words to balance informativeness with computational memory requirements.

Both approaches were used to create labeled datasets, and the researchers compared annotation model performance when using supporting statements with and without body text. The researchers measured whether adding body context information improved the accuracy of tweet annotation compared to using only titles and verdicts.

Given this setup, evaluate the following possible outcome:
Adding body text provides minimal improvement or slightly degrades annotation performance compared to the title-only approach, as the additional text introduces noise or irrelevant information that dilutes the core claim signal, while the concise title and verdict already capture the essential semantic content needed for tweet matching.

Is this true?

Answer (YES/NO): NO